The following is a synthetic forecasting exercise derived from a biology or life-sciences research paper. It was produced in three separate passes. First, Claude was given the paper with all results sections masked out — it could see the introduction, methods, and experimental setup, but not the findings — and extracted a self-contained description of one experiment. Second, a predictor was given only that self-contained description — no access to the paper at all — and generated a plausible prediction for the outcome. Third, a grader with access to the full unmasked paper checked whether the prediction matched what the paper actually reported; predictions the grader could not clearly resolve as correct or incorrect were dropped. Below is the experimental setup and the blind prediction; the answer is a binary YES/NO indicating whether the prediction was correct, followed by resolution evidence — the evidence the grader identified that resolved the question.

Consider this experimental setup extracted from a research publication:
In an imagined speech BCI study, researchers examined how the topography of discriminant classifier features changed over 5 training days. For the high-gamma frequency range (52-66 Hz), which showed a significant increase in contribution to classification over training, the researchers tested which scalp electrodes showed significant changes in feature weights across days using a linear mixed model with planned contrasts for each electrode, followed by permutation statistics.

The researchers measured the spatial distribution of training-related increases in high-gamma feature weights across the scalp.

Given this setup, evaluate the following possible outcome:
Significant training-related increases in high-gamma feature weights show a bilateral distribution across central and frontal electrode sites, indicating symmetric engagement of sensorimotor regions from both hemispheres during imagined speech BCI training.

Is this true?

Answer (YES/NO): NO